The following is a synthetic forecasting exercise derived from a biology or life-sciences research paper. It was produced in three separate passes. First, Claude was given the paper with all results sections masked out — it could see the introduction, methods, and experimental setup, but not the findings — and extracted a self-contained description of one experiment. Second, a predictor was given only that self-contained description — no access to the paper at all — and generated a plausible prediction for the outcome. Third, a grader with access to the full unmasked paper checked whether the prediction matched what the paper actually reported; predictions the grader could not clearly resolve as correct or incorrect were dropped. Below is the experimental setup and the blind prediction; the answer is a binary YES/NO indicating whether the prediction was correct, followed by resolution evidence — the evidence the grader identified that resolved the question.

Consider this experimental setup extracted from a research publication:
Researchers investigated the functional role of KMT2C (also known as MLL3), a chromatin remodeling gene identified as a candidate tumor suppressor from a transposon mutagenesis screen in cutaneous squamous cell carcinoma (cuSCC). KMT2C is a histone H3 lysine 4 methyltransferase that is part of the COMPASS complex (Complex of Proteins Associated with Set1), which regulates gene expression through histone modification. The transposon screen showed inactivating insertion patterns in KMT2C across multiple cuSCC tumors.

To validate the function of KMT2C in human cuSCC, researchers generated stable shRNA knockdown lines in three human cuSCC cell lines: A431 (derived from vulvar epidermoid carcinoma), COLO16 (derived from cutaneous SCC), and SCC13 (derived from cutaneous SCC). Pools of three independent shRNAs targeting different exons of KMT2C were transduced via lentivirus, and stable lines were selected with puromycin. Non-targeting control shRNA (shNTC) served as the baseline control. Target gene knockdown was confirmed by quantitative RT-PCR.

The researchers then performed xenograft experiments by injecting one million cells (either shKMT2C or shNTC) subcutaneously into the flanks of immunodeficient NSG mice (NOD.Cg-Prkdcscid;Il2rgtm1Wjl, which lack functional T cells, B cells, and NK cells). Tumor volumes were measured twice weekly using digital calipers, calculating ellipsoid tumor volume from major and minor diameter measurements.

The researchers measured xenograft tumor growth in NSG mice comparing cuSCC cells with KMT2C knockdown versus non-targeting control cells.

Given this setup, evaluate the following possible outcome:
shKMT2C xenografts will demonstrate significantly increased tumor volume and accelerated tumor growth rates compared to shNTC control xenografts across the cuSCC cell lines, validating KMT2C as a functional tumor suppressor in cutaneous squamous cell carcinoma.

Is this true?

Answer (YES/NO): YES